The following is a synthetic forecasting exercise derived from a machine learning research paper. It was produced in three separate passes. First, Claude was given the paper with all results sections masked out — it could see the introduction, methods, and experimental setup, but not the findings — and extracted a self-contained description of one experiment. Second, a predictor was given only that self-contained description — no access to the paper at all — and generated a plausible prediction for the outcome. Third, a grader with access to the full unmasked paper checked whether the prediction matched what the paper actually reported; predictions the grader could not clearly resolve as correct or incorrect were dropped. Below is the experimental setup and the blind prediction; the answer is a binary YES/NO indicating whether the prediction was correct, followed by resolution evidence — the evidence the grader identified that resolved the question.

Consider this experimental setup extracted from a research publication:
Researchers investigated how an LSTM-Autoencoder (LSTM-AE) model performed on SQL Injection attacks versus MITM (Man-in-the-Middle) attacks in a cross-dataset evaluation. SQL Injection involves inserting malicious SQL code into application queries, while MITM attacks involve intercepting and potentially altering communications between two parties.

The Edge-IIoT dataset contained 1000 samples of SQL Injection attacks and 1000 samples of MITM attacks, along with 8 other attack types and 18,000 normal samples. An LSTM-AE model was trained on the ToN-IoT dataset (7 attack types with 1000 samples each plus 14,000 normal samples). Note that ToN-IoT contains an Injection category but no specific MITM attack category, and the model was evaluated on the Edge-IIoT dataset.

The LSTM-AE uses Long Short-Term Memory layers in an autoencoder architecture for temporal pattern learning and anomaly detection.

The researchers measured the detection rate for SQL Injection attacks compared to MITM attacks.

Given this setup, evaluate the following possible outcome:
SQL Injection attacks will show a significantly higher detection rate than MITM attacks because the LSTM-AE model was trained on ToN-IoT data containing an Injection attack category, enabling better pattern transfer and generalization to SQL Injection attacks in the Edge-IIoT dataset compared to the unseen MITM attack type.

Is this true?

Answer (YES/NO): NO